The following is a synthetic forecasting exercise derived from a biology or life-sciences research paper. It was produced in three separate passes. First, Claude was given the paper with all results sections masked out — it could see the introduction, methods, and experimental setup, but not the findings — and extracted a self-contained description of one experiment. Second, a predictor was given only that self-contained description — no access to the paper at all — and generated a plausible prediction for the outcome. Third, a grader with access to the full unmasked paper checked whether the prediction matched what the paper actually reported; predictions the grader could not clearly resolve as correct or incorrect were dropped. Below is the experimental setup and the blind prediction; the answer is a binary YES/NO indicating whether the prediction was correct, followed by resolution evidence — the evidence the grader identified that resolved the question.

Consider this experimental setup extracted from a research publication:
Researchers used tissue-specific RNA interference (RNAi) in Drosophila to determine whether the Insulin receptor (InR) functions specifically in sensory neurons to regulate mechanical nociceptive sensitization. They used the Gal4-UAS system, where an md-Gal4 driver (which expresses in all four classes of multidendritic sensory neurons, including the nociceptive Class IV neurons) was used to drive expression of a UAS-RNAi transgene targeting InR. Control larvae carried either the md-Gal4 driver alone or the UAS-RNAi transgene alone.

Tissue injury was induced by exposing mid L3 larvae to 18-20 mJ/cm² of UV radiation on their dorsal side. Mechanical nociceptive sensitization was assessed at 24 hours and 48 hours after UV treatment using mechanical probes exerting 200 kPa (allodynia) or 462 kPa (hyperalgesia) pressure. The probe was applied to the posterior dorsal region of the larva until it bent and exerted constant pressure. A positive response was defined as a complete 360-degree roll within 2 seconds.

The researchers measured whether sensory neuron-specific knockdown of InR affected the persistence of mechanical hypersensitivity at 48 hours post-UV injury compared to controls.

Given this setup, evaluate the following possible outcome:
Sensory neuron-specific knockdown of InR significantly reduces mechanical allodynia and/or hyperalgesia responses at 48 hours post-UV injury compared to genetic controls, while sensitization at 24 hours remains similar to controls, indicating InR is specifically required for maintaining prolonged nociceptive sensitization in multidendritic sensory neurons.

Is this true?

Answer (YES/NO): NO